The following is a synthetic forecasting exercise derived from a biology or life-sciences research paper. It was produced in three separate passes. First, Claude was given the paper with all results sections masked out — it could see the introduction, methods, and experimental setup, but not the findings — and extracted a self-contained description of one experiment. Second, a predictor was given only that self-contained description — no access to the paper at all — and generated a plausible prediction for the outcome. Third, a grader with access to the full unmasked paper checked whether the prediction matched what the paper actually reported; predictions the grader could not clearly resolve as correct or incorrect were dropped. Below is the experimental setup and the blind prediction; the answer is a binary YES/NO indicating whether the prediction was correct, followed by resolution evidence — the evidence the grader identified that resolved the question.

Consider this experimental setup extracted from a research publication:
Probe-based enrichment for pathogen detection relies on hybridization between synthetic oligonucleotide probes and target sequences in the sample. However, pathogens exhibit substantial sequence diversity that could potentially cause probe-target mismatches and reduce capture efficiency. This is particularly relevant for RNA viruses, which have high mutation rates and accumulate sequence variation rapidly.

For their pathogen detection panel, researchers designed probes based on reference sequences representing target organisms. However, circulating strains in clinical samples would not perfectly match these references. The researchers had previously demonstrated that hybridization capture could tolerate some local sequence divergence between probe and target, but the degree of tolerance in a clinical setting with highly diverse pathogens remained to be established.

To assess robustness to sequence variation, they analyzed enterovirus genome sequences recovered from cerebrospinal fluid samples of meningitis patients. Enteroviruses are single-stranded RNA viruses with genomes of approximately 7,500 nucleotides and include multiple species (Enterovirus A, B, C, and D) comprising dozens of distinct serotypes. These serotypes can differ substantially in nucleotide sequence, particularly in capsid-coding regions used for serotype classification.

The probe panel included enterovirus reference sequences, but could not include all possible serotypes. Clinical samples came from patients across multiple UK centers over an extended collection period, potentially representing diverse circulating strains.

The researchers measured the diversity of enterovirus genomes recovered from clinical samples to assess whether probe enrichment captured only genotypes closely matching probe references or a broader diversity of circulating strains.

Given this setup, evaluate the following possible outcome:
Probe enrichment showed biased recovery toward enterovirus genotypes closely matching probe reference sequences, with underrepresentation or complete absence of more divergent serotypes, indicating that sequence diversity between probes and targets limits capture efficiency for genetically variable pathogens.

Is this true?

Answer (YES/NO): NO